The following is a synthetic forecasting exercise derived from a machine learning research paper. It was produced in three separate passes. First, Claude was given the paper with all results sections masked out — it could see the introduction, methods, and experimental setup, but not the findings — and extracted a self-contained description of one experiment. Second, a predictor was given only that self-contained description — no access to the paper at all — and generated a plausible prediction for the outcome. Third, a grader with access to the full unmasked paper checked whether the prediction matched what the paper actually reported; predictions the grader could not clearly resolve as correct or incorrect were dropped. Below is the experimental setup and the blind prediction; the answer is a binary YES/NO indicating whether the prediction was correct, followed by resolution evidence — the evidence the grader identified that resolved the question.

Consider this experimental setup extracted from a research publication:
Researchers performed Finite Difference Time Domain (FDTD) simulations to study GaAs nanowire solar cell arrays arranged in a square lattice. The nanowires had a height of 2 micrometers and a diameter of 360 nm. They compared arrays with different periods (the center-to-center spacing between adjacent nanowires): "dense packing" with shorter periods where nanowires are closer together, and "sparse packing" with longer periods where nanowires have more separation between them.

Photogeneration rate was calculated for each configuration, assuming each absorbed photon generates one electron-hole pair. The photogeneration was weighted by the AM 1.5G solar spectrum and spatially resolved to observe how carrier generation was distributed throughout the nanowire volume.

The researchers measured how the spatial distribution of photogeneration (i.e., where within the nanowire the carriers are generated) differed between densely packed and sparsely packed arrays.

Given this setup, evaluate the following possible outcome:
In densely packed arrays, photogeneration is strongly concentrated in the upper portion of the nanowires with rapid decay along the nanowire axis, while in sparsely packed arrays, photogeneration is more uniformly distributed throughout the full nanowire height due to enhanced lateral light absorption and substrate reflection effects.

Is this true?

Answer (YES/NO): YES